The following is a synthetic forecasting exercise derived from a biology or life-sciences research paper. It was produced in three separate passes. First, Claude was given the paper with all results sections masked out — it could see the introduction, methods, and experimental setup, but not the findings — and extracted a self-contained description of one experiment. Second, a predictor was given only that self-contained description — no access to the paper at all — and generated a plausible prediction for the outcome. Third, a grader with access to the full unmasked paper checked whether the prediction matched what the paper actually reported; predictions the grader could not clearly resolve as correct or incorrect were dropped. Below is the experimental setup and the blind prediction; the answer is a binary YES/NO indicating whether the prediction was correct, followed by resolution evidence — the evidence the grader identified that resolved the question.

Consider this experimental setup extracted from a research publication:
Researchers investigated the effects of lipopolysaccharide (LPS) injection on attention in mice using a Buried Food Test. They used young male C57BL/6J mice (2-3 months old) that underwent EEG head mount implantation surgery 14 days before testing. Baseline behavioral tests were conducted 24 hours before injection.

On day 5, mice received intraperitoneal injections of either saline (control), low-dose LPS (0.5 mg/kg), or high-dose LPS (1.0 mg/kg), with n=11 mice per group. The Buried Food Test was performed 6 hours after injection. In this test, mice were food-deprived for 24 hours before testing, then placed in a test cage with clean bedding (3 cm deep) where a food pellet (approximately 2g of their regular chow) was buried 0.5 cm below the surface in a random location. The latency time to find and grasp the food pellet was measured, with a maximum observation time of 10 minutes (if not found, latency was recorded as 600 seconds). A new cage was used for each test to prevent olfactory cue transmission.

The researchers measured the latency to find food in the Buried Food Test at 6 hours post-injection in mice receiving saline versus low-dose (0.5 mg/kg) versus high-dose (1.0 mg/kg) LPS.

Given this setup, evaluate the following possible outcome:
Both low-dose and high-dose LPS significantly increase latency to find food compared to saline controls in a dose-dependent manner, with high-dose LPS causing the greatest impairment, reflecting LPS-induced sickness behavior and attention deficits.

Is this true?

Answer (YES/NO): YES